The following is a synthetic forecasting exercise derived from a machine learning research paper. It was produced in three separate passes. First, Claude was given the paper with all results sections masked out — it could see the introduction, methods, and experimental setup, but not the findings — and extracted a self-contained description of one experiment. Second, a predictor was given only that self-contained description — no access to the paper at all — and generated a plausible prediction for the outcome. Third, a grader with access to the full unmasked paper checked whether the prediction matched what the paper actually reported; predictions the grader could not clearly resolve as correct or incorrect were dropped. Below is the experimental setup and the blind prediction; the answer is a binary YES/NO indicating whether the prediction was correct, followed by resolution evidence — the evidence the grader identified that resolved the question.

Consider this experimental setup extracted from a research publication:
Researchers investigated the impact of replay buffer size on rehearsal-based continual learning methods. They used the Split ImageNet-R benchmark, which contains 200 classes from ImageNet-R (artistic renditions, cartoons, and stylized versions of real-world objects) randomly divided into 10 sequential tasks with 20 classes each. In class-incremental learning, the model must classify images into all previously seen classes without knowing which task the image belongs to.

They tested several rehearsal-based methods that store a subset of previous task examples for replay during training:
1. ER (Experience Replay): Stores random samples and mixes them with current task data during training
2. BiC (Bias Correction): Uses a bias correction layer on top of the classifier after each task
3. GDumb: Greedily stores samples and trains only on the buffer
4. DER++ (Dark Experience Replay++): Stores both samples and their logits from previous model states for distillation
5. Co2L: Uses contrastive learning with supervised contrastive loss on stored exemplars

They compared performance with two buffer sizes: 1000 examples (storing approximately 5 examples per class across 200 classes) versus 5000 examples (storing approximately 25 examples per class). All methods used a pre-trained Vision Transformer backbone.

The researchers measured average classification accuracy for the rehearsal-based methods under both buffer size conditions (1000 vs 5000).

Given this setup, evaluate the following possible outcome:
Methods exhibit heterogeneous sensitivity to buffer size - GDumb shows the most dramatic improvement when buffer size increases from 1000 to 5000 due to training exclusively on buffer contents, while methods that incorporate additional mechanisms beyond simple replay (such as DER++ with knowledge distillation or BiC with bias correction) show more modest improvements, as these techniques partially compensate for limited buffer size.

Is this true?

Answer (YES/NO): YES